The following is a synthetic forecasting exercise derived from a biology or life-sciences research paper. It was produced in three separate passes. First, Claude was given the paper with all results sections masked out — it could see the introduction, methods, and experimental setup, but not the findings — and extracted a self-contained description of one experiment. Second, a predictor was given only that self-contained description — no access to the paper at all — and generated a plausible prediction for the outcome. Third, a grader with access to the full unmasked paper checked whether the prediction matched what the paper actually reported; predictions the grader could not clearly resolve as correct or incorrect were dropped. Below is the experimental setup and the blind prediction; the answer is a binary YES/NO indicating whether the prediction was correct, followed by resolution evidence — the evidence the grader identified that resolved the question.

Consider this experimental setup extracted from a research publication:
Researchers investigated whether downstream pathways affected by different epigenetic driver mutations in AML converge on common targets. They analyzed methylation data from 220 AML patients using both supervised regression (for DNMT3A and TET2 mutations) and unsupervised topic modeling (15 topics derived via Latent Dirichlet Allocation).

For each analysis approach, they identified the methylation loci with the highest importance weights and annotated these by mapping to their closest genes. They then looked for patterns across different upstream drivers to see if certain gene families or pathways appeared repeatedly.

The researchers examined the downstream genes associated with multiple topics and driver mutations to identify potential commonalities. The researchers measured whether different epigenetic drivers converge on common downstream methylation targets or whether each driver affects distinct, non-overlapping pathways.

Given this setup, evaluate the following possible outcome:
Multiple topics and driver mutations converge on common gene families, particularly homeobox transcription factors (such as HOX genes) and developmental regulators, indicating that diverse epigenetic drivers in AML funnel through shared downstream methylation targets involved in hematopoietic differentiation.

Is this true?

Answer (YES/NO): YES